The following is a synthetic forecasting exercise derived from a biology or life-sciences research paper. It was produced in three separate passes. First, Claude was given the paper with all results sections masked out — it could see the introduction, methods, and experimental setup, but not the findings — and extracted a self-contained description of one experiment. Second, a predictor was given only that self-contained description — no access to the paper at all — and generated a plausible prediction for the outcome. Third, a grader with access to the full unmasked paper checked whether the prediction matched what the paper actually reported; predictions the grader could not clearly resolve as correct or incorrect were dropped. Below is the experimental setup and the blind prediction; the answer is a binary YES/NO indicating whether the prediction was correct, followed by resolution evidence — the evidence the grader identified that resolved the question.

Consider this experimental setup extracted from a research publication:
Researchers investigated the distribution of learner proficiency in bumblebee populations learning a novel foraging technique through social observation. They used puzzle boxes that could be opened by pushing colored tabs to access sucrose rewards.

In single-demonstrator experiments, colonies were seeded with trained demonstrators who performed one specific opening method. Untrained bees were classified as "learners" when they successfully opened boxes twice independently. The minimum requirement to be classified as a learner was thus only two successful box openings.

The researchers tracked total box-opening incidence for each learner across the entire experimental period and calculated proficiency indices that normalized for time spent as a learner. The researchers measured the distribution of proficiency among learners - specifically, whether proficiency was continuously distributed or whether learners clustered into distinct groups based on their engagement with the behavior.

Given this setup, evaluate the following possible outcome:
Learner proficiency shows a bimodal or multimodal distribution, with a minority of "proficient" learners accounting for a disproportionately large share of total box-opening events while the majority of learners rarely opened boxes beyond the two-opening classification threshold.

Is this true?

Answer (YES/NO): YES